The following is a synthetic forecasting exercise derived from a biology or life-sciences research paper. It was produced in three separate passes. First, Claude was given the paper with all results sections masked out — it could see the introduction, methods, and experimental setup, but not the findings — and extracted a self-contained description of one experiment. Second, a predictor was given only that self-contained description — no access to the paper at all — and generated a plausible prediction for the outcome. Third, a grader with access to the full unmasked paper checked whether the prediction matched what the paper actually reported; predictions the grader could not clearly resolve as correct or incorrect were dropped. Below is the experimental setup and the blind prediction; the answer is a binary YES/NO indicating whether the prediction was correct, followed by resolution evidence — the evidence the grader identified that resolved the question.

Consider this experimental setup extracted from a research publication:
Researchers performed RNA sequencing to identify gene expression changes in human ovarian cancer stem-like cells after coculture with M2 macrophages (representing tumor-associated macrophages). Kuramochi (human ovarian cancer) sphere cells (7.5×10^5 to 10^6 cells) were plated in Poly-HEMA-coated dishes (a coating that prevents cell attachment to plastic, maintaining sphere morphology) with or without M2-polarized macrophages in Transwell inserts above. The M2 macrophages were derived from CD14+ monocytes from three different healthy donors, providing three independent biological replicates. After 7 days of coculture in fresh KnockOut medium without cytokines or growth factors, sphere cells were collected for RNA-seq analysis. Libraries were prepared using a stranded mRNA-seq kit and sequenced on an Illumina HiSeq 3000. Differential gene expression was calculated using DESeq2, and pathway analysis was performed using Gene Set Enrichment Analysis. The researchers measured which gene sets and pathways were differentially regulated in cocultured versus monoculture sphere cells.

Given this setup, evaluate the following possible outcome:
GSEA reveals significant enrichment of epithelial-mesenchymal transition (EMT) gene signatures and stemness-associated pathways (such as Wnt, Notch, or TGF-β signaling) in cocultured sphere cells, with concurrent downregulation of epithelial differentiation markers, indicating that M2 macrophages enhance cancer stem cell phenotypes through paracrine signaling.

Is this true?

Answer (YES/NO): NO